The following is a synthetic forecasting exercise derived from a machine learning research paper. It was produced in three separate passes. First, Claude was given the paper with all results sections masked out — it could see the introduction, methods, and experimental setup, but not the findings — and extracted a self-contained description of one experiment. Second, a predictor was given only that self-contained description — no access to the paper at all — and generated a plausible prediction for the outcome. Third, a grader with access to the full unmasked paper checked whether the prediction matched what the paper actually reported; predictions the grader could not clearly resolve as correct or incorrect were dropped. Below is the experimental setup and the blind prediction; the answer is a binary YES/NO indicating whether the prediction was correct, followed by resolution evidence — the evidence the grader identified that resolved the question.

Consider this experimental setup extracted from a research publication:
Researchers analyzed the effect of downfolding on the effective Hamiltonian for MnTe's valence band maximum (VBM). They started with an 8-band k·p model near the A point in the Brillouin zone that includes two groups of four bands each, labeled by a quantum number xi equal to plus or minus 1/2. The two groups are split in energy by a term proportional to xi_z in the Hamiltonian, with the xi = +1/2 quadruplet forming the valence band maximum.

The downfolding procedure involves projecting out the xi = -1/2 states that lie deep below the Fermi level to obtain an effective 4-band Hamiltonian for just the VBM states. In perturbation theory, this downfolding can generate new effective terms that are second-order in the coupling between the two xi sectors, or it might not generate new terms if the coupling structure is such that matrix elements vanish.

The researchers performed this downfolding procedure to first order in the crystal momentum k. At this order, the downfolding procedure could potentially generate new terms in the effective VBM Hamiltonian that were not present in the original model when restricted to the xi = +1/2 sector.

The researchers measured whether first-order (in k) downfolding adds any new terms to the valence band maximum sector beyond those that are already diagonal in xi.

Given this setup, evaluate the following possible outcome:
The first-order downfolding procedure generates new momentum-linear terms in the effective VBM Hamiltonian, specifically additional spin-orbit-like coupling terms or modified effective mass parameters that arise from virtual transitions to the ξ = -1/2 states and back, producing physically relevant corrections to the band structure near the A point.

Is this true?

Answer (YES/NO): NO